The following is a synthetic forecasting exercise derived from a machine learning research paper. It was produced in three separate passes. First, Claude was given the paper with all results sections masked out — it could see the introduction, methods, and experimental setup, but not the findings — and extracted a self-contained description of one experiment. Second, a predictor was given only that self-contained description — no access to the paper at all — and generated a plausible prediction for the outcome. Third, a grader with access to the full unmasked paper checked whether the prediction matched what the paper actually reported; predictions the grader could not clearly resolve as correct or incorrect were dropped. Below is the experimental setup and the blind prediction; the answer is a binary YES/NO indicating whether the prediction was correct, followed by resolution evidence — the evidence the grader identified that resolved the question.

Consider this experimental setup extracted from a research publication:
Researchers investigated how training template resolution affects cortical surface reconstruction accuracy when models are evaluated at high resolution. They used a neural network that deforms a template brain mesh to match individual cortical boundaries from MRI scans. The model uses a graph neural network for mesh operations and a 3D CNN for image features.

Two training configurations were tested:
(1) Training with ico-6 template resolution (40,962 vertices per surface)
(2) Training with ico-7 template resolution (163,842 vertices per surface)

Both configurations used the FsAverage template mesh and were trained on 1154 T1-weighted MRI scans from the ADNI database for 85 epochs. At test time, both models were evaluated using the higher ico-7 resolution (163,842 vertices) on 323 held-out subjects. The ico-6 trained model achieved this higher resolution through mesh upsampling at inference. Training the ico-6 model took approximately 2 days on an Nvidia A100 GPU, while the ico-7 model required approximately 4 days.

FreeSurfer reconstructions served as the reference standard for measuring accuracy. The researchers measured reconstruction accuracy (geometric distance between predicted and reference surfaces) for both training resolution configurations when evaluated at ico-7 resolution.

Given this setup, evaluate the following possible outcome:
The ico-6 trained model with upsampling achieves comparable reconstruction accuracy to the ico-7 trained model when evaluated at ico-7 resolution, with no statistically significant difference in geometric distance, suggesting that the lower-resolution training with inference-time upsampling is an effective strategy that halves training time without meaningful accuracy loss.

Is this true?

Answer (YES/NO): NO